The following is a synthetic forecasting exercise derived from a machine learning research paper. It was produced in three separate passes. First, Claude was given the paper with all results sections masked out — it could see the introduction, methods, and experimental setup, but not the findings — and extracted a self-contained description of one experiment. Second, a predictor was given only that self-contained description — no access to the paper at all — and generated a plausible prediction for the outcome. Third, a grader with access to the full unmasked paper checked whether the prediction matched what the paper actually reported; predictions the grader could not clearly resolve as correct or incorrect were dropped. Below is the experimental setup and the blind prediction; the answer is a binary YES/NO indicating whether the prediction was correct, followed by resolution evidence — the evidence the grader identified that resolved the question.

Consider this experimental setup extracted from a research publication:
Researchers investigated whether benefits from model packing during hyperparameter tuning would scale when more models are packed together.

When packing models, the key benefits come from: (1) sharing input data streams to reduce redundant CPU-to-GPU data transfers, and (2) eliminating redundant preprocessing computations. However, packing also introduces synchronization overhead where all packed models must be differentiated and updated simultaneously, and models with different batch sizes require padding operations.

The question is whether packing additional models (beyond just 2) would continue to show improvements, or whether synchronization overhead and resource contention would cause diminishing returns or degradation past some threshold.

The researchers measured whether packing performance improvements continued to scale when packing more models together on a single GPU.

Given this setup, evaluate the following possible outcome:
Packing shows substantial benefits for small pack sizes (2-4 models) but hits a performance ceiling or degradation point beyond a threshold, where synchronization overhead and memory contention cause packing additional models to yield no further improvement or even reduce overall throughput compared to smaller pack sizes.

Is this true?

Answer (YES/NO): NO